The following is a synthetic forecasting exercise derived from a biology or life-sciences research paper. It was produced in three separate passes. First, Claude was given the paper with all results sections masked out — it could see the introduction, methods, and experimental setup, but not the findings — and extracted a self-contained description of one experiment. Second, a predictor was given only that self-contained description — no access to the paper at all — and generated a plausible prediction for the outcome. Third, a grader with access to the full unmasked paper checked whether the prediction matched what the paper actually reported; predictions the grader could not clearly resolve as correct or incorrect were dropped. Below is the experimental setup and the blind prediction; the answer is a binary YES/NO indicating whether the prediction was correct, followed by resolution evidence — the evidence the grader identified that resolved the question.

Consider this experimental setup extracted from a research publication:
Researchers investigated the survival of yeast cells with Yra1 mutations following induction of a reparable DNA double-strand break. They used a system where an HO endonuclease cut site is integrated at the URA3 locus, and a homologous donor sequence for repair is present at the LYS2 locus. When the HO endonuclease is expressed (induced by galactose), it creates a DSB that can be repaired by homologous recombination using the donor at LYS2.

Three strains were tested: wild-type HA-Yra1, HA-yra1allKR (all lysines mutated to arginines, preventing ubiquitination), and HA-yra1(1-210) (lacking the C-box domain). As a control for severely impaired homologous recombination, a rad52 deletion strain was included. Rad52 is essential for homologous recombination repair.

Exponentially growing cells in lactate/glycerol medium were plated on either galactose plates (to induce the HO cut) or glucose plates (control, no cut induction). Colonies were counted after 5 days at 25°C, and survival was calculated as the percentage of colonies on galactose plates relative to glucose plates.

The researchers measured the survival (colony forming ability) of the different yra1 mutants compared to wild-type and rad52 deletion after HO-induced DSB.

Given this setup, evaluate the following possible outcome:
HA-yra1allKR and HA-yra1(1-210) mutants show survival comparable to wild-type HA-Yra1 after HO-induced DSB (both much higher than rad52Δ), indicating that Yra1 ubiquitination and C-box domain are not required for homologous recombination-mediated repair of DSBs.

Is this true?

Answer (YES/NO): NO